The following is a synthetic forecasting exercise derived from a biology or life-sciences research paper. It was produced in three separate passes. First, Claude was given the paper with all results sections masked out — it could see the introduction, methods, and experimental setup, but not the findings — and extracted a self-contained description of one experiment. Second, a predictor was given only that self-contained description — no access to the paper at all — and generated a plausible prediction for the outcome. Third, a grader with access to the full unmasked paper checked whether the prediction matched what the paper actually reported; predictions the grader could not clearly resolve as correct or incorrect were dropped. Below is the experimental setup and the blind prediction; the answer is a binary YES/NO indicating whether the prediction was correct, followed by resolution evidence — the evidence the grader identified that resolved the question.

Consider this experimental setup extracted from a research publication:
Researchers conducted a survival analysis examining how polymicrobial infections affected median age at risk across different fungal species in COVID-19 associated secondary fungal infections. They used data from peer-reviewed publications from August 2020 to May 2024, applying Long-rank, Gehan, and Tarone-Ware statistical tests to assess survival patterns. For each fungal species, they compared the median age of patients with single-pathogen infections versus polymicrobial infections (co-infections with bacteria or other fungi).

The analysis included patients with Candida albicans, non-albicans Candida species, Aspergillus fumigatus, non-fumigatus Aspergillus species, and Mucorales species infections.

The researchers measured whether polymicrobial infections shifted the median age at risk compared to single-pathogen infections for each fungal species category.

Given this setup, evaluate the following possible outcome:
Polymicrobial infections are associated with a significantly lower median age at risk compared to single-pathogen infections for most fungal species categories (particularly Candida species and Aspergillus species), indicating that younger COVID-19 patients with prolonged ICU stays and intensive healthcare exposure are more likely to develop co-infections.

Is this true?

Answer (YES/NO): NO